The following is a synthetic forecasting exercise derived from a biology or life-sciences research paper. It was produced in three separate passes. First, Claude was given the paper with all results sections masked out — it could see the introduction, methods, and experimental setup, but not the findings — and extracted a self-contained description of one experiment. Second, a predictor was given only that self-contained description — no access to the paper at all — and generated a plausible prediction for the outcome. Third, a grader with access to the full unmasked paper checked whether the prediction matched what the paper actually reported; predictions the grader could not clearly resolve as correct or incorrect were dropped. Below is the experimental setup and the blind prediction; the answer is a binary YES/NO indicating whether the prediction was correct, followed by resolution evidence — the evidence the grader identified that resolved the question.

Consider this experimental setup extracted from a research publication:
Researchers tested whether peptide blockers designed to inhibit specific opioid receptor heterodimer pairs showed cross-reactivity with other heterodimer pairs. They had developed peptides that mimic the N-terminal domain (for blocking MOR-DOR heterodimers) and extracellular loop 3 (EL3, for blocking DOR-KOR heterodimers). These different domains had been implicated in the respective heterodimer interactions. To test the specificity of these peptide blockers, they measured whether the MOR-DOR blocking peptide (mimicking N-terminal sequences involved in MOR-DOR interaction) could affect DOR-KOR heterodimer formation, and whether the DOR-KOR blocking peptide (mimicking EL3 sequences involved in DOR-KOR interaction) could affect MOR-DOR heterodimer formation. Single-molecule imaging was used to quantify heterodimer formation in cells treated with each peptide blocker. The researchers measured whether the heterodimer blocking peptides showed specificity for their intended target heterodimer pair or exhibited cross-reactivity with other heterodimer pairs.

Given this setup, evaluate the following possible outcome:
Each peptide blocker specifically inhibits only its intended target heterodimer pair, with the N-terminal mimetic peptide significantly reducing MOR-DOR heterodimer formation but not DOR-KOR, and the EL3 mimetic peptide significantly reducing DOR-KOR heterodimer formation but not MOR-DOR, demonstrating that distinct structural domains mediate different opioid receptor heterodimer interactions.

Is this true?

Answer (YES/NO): YES